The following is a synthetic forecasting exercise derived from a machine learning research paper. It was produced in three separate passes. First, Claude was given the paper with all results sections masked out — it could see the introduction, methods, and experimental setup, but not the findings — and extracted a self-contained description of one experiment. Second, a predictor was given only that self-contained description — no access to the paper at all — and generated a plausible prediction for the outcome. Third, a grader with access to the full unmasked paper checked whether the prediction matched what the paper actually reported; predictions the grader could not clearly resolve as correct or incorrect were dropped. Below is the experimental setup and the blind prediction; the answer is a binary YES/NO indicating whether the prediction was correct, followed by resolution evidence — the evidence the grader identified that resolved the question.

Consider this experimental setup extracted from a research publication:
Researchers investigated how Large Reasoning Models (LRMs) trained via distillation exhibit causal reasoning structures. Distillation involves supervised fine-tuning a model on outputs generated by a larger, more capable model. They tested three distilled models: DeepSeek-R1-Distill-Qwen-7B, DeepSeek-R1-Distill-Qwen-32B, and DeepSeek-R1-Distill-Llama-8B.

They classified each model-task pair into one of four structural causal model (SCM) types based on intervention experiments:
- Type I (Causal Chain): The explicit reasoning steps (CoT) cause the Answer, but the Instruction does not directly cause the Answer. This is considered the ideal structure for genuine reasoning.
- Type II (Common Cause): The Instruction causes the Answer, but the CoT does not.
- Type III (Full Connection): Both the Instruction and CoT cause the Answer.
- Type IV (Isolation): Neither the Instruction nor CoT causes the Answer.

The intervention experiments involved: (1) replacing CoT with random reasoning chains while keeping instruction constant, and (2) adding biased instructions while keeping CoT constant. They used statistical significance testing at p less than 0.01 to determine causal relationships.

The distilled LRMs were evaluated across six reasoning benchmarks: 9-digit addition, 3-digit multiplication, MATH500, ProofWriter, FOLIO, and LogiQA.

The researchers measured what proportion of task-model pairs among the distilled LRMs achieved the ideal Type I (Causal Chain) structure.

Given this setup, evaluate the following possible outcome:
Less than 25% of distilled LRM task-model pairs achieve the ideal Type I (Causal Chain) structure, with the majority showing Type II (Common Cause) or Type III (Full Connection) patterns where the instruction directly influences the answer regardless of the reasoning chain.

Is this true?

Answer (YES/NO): NO